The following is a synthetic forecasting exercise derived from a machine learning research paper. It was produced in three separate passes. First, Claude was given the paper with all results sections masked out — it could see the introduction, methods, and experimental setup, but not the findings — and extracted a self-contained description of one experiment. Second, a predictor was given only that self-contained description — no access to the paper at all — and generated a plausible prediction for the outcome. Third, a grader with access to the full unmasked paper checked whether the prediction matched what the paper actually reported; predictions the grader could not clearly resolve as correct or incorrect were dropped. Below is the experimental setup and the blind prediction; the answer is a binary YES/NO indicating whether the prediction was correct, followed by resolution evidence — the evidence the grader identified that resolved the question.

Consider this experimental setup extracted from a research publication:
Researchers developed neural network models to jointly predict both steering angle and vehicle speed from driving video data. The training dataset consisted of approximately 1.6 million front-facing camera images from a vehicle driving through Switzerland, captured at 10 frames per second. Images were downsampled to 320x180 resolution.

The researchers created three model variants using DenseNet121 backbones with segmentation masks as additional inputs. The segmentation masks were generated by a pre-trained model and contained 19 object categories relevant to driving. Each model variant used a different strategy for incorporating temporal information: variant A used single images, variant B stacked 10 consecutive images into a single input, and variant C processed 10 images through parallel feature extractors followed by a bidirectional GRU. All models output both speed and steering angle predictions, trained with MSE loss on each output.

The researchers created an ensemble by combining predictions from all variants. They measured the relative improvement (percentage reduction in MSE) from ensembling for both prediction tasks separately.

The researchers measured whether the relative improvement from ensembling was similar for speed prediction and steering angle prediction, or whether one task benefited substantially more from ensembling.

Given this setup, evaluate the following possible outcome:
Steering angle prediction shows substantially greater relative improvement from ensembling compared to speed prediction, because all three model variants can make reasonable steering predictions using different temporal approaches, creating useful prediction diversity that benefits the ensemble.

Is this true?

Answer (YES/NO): NO